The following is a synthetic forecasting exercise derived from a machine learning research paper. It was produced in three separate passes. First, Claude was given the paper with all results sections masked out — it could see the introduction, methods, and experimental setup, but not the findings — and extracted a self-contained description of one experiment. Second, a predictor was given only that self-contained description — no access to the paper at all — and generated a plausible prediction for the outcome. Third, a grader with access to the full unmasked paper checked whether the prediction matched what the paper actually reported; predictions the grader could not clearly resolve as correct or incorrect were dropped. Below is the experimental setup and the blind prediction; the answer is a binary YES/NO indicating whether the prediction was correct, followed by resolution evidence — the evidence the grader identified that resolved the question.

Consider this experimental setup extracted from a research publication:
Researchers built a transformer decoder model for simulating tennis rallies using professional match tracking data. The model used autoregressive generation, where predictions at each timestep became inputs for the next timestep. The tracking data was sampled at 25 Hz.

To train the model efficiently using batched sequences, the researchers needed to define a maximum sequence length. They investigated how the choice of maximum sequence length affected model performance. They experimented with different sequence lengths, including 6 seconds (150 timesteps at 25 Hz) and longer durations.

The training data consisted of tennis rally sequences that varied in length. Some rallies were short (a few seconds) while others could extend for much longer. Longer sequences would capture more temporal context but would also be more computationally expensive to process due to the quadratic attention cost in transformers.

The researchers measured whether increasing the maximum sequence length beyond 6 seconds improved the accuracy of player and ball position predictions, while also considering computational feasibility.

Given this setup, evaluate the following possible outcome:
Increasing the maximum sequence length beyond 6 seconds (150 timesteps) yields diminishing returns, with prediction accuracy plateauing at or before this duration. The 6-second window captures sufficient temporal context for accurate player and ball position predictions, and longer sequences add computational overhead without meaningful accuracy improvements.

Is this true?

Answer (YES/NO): YES